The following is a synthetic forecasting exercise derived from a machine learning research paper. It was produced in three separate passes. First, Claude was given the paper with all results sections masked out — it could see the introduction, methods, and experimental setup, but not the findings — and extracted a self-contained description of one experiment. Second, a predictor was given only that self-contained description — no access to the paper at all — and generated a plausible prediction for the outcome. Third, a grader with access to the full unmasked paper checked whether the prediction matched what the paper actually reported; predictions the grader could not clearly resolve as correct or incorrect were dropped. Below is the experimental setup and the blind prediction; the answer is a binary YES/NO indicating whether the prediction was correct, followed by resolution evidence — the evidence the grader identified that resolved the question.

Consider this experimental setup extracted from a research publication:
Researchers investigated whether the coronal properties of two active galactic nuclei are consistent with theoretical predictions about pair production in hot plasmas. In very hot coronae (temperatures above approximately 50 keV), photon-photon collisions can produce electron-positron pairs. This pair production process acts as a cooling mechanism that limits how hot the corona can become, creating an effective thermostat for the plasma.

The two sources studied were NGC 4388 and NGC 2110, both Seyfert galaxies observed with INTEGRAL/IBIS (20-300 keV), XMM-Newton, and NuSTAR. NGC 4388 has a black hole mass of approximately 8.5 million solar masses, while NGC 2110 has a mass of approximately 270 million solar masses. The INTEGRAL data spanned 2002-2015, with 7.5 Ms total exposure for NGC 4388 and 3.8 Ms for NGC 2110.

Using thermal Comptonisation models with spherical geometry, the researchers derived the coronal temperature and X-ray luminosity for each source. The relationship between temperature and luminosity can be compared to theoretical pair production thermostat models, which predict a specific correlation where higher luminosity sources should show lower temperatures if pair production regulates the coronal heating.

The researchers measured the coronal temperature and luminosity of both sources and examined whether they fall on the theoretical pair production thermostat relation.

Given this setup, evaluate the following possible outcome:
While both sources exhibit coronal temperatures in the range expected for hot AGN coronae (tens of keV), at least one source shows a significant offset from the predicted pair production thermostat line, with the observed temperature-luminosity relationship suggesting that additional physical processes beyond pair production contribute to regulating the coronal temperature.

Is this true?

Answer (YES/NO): NO